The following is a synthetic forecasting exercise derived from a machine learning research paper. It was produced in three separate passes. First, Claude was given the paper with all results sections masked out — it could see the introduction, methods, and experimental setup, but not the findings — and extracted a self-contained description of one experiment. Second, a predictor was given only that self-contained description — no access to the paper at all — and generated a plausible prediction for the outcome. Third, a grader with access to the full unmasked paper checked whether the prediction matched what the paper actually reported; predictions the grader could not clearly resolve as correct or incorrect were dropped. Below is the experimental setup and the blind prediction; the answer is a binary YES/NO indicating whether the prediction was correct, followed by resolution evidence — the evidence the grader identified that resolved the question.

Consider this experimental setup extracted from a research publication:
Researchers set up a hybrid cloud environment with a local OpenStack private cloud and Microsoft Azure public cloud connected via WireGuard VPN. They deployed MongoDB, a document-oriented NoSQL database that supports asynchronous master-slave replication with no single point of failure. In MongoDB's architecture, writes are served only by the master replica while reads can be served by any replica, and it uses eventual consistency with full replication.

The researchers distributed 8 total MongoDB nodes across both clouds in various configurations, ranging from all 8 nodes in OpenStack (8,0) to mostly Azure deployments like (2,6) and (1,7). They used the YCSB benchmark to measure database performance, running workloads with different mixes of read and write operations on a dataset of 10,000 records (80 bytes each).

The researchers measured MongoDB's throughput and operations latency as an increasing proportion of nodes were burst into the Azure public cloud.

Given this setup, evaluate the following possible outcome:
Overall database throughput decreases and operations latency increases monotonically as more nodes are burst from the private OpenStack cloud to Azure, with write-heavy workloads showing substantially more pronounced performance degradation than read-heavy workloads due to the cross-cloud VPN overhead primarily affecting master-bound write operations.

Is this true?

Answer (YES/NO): NO